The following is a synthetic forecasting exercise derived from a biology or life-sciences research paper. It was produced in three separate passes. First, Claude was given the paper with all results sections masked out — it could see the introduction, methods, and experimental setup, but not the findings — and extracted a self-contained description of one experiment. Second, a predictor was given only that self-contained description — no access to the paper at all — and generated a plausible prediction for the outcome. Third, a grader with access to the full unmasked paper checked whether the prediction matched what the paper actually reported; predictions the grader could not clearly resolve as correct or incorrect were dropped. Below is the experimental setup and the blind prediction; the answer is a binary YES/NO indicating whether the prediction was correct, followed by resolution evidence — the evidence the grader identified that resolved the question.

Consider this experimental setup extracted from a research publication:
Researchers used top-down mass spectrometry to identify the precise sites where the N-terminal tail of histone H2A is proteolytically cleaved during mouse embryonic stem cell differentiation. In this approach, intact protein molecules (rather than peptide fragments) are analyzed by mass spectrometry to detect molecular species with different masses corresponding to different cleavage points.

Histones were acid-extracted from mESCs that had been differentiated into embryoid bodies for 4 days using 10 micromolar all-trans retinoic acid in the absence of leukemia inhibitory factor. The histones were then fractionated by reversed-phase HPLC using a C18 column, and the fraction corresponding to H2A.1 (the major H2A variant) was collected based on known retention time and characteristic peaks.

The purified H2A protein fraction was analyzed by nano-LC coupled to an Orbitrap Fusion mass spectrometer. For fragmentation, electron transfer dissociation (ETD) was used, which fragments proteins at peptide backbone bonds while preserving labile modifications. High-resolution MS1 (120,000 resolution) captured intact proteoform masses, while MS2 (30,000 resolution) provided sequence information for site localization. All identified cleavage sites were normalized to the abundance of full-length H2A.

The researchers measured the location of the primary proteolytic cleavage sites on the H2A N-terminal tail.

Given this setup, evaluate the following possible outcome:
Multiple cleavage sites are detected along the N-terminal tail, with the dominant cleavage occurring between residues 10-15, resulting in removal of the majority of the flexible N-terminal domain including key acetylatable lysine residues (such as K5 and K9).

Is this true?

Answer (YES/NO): NO